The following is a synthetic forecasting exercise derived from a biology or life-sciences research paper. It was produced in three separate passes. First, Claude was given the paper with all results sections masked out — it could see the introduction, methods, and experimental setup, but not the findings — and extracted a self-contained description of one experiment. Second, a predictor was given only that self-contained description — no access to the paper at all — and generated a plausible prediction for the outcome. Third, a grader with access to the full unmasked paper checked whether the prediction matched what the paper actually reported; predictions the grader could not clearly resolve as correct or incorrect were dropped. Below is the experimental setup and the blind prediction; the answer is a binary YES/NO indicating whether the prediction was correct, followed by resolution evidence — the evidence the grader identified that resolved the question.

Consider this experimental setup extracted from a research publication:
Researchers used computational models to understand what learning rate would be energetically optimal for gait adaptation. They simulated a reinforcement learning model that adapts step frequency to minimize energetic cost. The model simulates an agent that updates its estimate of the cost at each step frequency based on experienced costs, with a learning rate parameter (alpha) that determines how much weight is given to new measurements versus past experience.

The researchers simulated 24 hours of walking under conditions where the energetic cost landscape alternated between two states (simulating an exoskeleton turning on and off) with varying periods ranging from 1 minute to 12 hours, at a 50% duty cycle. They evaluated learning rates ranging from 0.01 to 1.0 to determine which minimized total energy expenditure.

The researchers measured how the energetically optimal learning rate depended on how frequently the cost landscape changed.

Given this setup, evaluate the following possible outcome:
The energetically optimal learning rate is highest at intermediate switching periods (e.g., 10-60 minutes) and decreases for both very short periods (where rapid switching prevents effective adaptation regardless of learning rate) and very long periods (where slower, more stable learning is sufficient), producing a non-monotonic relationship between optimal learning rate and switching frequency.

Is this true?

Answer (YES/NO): NO